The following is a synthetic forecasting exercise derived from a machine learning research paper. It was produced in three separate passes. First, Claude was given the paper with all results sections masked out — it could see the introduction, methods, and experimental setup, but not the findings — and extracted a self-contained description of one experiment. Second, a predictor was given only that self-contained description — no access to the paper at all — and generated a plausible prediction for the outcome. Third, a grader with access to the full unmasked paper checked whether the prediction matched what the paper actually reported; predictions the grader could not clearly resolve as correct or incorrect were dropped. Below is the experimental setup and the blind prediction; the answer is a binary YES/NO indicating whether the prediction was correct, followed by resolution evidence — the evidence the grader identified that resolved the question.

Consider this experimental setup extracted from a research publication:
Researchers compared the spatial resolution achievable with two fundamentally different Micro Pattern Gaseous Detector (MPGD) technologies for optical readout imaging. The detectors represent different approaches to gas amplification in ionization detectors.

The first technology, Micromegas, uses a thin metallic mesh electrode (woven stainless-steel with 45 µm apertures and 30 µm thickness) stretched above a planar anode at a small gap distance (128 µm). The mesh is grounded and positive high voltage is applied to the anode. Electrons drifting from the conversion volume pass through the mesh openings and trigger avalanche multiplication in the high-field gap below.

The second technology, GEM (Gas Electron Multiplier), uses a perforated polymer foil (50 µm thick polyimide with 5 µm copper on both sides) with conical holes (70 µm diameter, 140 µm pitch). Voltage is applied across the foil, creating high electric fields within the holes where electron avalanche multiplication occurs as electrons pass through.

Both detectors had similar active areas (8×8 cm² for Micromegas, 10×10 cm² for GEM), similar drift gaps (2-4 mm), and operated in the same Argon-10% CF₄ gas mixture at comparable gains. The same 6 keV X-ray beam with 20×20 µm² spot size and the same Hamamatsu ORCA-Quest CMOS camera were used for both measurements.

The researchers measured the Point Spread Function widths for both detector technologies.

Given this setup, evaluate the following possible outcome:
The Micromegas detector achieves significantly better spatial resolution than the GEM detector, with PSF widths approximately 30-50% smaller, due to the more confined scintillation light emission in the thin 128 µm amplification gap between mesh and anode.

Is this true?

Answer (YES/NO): NO